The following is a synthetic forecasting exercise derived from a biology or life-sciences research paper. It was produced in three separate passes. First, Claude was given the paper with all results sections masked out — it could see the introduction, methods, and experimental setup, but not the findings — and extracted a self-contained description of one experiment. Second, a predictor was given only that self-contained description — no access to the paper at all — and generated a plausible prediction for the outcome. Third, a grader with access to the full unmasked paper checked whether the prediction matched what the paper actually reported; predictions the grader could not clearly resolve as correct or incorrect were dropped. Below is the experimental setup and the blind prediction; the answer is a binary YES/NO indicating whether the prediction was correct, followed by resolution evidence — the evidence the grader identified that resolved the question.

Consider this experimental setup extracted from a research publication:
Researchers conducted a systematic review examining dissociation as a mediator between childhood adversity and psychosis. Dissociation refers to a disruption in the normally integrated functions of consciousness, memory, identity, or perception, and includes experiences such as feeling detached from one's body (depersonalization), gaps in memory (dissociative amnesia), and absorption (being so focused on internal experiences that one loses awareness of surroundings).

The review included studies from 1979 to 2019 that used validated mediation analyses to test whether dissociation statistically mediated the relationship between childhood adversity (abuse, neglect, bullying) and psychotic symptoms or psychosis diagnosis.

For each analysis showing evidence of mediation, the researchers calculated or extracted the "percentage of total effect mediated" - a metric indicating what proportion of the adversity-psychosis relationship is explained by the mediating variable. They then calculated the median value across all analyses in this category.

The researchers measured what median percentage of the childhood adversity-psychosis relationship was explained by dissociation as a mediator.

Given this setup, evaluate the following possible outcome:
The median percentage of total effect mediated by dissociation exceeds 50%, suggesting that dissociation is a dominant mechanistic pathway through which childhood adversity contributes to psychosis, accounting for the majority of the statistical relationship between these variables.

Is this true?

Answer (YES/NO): NO